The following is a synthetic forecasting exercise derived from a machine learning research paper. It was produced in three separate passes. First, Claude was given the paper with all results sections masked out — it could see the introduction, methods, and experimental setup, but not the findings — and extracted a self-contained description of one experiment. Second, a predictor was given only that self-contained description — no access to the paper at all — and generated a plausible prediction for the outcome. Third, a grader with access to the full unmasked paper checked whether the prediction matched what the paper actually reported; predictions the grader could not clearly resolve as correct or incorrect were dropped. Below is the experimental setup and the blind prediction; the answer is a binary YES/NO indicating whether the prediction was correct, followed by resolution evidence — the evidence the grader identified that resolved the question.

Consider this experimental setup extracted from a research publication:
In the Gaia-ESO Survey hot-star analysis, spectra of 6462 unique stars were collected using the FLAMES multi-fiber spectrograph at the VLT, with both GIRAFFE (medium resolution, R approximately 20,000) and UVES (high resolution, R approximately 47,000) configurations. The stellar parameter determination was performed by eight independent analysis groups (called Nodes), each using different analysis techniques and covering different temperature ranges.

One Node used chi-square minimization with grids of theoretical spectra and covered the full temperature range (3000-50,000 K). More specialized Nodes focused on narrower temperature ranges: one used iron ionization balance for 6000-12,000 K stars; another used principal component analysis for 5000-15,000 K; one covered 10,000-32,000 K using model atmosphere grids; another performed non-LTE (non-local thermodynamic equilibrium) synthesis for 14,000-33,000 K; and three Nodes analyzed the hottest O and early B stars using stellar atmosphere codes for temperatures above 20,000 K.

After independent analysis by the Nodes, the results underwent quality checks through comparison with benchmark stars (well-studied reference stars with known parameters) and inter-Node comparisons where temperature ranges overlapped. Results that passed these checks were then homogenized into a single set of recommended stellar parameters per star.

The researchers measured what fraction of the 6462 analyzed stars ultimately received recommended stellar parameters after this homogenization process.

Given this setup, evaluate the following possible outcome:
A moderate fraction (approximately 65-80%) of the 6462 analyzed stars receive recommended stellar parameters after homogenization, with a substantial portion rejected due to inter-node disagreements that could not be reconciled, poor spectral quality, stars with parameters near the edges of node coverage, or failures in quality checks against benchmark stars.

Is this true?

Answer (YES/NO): NO